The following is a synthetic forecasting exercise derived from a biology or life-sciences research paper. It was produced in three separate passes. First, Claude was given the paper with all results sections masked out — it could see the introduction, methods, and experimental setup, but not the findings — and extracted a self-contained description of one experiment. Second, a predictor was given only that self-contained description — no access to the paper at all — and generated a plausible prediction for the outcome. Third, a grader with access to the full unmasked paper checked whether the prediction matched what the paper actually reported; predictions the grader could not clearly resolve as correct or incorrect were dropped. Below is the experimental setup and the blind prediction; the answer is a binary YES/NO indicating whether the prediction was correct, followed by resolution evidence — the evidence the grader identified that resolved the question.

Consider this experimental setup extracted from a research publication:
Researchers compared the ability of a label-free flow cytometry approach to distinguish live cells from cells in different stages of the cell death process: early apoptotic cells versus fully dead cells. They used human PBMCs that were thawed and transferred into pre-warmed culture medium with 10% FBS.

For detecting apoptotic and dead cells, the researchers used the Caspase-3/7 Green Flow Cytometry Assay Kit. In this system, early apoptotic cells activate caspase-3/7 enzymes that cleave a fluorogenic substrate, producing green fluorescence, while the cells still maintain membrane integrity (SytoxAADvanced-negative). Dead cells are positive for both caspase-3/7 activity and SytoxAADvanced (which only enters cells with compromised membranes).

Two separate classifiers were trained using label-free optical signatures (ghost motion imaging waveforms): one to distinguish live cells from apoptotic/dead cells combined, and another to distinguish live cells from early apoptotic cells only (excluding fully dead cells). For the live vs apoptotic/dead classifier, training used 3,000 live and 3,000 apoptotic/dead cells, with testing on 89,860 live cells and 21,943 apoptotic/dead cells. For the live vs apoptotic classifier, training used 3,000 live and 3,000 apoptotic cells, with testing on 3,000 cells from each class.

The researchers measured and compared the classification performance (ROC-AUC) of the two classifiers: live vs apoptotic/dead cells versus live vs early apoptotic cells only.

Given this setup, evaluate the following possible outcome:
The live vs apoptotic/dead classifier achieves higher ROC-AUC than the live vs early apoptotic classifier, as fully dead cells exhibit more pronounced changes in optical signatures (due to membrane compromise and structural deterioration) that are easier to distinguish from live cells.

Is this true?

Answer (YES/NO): YES